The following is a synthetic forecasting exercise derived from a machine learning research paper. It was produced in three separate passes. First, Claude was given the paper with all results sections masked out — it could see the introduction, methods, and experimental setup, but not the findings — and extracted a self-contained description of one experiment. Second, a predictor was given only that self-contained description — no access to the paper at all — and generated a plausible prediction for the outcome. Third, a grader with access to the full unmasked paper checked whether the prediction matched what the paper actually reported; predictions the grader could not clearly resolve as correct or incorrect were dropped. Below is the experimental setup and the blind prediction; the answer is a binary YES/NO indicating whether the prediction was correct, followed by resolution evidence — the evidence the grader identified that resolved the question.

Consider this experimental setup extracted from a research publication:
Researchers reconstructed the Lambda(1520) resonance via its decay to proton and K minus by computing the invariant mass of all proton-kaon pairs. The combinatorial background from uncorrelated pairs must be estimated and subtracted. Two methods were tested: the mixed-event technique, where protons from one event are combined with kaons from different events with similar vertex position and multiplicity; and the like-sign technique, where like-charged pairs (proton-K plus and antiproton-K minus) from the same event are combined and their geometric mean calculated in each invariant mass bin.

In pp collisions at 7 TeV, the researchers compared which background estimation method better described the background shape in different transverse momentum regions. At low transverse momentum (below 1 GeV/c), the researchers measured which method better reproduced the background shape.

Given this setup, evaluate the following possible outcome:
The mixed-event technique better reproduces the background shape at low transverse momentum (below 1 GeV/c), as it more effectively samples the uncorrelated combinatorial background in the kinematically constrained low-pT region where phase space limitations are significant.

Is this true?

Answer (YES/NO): NO